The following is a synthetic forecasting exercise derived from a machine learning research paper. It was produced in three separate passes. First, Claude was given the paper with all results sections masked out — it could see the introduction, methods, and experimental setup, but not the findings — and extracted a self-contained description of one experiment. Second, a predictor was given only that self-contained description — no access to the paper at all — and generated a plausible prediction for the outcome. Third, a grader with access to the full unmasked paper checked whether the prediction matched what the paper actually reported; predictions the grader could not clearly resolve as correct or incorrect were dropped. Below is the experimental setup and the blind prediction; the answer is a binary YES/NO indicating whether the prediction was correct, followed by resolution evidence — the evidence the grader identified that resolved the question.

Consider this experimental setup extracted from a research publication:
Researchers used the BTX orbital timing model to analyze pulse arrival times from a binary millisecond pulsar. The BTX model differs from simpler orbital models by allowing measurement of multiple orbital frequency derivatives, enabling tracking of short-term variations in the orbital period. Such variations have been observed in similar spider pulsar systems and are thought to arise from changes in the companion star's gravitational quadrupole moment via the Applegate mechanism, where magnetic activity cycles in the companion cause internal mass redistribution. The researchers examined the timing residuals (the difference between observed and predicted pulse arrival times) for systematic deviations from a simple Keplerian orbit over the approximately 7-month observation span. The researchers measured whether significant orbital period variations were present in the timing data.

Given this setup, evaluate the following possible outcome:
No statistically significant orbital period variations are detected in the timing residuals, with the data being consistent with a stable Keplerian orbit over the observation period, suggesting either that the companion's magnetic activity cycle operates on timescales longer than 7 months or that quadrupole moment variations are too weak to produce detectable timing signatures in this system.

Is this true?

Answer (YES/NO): NO